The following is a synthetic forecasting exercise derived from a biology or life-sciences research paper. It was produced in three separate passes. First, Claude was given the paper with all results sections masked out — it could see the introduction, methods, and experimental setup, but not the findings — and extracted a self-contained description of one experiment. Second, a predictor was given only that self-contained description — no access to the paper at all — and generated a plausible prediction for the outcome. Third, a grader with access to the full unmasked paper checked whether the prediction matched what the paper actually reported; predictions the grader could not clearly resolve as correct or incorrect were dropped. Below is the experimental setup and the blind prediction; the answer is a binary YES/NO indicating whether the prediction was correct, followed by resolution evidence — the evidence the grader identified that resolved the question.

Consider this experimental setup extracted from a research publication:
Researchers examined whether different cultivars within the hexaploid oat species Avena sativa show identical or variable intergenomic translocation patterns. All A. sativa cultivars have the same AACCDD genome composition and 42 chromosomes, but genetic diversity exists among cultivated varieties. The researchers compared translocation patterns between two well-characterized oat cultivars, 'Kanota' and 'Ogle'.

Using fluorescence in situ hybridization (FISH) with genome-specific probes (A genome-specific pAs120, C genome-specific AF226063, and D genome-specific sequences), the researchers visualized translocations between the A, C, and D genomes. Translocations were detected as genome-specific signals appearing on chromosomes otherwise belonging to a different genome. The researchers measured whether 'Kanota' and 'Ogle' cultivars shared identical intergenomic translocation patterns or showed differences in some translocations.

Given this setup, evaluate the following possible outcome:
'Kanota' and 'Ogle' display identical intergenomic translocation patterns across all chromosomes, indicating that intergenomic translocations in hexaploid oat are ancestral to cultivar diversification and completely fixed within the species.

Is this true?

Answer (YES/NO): NO